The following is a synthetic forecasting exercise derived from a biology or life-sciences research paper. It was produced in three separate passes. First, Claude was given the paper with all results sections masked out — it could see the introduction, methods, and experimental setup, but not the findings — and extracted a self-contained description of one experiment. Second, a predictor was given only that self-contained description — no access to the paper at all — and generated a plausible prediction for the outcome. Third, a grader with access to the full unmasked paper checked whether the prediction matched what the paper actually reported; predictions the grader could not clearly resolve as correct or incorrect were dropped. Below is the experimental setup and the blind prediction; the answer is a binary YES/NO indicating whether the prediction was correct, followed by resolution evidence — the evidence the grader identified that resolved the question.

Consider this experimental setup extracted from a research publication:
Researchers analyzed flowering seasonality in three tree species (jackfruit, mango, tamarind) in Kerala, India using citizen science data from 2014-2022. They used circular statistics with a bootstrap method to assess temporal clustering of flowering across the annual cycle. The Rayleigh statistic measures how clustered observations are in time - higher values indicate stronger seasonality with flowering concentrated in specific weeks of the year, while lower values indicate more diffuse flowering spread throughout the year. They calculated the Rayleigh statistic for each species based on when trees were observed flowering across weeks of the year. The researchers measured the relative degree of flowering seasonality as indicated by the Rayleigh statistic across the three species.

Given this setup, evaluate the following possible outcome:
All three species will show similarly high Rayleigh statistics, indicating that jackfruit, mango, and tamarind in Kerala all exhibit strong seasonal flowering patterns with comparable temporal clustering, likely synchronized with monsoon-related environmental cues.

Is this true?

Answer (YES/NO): NO